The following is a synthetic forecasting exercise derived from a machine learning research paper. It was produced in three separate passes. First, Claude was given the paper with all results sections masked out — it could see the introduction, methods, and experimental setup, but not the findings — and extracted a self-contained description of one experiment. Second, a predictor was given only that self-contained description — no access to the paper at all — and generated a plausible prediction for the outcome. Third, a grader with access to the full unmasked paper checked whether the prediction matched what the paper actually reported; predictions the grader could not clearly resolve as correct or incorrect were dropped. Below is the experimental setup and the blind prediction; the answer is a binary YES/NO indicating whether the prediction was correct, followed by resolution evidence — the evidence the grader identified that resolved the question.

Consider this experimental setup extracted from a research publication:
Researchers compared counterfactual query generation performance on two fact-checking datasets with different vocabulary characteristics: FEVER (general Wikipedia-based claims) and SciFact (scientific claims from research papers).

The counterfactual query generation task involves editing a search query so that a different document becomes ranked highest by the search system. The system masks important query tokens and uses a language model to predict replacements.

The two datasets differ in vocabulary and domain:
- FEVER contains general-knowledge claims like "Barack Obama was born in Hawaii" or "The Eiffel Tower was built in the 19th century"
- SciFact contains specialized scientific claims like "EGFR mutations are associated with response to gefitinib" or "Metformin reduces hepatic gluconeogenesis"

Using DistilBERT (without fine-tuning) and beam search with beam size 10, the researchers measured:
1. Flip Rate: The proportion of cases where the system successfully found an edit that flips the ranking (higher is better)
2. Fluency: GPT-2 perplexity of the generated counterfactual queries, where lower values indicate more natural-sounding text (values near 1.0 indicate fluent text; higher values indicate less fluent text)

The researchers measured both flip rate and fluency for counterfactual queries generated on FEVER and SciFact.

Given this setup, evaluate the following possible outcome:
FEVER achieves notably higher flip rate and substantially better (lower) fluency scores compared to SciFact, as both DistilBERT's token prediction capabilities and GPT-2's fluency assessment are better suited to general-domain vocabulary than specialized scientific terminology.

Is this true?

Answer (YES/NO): NO